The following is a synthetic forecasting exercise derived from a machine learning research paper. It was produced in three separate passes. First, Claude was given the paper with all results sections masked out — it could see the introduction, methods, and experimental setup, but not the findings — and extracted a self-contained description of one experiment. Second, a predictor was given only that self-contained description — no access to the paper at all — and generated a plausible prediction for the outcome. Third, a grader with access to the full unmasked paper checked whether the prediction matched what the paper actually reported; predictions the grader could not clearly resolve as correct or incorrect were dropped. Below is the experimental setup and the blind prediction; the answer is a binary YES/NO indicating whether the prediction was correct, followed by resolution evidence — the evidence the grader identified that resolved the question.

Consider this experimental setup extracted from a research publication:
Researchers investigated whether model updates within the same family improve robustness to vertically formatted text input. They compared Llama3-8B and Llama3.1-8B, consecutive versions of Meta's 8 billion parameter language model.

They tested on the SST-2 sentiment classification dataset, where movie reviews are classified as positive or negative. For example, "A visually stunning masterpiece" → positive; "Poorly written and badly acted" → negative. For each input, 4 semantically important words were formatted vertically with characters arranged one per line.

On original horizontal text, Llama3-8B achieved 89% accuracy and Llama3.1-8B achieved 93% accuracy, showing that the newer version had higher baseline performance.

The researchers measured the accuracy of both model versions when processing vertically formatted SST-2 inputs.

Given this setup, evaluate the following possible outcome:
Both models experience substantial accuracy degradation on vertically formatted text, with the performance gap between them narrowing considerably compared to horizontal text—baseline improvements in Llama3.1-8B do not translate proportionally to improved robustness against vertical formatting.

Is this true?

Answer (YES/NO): NO